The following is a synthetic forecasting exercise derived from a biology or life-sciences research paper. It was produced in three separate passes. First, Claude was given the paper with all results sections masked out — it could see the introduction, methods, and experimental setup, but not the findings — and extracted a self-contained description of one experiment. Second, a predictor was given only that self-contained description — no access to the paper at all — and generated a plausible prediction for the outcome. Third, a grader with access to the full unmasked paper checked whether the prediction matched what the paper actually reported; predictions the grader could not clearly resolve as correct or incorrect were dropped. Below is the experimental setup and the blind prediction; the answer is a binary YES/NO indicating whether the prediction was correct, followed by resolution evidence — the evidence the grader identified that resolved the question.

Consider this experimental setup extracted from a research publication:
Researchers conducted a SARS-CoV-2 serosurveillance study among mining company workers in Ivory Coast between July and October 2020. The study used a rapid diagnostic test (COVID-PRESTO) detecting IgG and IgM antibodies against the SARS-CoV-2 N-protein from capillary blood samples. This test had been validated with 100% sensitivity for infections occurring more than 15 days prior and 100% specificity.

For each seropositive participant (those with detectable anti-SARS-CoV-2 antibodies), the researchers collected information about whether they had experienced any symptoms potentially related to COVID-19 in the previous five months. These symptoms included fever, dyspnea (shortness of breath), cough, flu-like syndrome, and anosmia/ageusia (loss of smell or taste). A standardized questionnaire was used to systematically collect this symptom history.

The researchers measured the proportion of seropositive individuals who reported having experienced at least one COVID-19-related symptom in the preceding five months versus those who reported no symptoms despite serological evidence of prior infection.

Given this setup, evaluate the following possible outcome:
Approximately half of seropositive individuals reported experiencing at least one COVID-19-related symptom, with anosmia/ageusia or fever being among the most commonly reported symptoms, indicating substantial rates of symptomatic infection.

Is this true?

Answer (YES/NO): NO